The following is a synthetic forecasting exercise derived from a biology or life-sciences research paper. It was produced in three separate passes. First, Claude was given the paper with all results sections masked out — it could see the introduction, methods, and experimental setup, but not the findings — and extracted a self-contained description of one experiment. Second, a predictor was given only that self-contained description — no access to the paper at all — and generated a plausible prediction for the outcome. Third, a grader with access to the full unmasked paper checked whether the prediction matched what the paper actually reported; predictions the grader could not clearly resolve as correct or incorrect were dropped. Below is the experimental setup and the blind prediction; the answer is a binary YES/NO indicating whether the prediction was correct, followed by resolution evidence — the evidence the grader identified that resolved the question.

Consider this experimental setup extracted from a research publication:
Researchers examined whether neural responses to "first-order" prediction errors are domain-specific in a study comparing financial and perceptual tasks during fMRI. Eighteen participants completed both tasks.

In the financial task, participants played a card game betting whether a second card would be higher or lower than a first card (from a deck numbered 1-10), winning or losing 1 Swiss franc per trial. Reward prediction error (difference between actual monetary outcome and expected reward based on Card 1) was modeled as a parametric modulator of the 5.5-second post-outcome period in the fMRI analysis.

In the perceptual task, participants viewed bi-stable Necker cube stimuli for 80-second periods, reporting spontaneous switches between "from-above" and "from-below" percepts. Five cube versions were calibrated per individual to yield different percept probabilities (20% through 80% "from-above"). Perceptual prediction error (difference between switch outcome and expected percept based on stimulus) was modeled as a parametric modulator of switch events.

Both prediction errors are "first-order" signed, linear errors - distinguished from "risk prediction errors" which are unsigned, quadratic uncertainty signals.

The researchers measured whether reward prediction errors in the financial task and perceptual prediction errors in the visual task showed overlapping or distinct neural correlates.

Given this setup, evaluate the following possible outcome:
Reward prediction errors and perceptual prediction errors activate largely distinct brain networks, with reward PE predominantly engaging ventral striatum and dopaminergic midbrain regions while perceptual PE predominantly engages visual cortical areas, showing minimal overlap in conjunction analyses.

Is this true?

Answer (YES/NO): NO